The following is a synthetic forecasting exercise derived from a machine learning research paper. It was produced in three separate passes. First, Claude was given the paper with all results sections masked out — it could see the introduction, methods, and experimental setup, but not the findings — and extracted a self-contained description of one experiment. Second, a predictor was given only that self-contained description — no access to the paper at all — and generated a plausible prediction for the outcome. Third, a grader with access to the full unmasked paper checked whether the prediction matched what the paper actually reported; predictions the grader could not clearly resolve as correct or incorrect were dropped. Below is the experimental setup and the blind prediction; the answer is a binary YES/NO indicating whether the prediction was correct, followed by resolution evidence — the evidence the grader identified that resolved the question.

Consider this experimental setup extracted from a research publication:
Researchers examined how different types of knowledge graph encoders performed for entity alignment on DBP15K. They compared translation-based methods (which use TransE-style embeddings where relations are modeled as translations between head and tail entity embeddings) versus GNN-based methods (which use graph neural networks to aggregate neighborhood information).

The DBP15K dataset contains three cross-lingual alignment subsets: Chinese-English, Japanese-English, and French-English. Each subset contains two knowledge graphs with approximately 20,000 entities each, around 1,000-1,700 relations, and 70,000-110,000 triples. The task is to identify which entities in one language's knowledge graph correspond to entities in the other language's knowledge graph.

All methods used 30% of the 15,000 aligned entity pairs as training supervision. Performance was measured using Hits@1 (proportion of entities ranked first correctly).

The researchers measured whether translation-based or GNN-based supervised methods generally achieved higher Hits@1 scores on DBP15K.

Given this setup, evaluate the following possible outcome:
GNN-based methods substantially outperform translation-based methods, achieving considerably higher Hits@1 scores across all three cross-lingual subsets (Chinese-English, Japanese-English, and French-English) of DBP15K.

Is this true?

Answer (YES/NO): YES